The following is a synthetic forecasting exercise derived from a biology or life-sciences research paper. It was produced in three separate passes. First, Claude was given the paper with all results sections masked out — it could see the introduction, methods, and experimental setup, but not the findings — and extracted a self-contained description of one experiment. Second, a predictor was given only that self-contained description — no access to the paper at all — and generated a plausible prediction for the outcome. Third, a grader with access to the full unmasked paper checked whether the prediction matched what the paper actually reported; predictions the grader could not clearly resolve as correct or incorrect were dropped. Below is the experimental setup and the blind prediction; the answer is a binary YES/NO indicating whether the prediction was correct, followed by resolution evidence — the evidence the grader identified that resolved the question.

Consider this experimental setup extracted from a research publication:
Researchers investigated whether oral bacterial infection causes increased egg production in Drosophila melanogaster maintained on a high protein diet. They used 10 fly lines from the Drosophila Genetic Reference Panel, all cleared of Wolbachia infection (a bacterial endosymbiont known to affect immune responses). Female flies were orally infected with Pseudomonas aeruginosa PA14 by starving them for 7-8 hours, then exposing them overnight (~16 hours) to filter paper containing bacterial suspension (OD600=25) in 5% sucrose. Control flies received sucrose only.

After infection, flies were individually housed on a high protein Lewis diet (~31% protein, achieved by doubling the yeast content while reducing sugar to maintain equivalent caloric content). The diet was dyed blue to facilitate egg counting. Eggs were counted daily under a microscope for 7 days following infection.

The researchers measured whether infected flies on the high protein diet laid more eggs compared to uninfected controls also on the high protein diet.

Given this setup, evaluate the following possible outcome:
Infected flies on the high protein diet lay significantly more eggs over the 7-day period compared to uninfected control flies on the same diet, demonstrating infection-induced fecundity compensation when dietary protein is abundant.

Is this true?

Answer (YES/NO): YES